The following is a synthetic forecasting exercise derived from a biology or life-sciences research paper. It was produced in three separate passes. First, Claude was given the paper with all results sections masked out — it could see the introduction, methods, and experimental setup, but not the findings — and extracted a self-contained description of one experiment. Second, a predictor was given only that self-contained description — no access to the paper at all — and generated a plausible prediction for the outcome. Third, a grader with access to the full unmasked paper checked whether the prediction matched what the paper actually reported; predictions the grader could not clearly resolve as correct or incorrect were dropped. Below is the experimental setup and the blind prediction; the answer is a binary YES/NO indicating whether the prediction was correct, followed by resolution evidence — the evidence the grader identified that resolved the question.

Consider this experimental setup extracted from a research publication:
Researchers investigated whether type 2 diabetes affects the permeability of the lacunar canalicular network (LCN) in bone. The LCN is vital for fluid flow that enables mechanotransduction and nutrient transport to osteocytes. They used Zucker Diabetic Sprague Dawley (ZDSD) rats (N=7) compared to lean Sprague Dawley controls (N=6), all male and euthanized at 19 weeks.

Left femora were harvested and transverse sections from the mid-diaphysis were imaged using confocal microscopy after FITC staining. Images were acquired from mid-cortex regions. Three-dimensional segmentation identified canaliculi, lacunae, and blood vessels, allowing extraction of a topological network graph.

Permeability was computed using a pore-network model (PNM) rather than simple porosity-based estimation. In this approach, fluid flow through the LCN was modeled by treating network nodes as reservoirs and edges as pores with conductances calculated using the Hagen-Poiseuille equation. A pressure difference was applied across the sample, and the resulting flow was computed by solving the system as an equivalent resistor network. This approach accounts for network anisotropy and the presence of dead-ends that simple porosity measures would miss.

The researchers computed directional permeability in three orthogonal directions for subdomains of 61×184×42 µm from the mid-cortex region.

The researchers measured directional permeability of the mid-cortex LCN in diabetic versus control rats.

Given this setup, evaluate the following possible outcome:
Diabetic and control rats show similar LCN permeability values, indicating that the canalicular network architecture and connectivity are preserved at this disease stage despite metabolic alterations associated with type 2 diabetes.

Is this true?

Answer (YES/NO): NO